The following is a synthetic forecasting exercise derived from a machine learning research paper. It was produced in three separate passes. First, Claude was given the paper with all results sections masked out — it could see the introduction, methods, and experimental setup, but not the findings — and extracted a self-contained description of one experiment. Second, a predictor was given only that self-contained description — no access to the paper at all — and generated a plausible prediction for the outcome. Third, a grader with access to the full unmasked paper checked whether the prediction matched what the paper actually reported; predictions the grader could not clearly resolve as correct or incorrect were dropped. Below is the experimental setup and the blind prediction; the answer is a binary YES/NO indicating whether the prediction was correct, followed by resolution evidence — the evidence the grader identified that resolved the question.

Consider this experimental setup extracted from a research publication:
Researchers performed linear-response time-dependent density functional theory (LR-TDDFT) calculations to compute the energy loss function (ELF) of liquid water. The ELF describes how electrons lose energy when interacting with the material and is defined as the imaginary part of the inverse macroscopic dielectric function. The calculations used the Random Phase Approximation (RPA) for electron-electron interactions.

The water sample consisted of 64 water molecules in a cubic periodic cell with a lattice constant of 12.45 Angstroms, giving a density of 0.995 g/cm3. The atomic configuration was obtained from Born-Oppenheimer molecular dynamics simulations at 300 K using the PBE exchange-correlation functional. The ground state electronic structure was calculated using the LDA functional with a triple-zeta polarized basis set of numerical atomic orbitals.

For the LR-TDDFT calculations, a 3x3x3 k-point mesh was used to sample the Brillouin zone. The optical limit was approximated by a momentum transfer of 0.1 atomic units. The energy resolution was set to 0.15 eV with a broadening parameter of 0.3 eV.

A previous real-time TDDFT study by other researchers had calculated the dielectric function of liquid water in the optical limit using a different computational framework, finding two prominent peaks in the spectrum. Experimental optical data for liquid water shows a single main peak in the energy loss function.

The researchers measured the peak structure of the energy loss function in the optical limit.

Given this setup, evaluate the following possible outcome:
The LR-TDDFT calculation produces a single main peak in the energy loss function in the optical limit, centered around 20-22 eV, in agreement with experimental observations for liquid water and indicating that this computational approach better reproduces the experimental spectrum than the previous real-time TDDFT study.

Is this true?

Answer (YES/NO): YES